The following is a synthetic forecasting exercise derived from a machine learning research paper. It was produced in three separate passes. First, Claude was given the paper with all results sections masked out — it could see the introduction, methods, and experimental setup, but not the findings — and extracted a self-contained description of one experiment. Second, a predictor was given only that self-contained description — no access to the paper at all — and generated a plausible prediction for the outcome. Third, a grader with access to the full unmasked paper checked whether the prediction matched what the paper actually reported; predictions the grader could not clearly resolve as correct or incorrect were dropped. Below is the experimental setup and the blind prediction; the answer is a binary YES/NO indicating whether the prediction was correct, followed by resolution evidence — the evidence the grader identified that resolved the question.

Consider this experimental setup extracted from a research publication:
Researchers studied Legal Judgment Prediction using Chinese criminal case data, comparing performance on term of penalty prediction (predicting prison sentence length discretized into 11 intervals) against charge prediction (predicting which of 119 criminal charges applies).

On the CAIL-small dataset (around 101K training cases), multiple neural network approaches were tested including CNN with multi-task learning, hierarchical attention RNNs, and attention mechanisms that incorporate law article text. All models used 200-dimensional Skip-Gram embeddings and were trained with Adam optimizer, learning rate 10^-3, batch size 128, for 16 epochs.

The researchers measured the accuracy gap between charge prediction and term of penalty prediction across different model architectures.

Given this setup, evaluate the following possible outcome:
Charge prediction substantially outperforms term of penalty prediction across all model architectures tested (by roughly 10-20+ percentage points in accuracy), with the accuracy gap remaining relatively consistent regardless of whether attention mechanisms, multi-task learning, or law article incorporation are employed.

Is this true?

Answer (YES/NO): NO